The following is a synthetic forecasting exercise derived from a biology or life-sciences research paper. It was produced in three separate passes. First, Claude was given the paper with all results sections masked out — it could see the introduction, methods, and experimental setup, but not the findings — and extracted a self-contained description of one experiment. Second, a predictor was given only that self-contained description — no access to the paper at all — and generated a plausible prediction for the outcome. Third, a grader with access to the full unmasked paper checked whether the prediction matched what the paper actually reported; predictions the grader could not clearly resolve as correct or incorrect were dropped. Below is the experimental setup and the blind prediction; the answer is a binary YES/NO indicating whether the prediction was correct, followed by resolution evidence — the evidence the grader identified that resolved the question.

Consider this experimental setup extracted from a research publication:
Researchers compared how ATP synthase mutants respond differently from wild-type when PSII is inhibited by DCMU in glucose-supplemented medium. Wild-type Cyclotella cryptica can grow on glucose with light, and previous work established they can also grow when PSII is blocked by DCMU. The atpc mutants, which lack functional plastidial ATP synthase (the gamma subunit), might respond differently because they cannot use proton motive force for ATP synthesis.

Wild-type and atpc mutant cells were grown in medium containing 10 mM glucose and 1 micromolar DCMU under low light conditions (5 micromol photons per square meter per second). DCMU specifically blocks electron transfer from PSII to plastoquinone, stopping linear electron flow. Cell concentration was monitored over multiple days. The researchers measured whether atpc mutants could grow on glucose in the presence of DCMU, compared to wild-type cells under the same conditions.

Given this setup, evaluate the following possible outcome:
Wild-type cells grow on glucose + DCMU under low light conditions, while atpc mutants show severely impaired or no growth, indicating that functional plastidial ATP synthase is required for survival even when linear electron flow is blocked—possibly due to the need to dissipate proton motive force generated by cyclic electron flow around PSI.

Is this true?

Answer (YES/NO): YES